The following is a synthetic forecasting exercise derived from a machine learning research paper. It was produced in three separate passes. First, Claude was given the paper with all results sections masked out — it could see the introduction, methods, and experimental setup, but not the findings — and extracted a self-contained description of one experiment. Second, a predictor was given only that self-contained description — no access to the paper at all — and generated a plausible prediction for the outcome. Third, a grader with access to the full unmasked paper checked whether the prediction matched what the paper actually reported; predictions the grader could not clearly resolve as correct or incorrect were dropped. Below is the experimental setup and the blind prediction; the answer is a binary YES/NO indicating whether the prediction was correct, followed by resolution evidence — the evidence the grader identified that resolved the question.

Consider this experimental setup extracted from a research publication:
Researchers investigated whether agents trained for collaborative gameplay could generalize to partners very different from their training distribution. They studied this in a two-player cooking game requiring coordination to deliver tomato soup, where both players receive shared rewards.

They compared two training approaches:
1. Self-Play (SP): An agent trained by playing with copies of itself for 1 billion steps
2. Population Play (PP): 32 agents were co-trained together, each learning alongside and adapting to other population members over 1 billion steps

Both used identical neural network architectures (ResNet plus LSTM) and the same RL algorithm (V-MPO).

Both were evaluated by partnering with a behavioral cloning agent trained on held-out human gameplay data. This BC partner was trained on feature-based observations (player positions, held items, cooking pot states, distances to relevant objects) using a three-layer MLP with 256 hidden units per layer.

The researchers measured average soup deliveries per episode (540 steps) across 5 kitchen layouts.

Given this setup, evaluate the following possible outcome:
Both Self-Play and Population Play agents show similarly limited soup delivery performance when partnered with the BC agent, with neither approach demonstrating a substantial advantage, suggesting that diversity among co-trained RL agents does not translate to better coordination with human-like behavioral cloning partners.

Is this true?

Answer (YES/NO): NO